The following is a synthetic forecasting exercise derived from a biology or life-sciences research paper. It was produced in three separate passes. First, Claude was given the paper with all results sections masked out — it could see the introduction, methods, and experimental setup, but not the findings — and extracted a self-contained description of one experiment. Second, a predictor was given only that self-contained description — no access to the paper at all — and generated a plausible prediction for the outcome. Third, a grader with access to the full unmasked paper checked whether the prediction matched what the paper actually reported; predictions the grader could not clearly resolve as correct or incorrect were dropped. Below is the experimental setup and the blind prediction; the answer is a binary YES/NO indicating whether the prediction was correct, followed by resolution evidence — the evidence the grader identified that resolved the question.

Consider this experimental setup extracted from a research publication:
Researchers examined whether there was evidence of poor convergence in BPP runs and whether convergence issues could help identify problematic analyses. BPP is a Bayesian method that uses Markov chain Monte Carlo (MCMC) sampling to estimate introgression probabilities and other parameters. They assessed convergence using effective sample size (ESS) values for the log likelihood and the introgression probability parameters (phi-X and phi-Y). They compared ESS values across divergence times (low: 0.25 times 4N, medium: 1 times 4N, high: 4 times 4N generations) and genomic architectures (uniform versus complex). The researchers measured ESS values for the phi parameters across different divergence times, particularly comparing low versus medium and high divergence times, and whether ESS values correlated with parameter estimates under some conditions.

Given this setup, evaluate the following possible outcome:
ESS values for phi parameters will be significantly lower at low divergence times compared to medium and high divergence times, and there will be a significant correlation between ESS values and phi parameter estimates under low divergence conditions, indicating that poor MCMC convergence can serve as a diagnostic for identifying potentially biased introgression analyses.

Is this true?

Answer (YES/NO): NO